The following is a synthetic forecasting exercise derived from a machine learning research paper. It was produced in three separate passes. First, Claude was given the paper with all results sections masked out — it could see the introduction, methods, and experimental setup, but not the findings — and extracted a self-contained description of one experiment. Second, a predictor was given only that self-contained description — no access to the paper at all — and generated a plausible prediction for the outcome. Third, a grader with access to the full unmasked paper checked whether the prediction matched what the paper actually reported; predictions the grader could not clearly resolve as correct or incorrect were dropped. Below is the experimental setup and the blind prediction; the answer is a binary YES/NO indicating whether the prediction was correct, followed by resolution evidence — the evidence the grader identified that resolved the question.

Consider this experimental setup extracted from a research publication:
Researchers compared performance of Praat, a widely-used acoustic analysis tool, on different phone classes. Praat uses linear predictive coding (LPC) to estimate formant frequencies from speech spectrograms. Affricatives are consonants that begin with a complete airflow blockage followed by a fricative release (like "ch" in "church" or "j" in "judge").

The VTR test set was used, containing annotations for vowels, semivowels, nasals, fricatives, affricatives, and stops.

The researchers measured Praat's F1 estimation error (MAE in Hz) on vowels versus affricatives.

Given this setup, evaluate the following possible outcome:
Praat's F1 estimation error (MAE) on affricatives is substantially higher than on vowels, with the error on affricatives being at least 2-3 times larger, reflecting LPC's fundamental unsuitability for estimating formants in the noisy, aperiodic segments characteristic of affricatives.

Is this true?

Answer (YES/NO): YES